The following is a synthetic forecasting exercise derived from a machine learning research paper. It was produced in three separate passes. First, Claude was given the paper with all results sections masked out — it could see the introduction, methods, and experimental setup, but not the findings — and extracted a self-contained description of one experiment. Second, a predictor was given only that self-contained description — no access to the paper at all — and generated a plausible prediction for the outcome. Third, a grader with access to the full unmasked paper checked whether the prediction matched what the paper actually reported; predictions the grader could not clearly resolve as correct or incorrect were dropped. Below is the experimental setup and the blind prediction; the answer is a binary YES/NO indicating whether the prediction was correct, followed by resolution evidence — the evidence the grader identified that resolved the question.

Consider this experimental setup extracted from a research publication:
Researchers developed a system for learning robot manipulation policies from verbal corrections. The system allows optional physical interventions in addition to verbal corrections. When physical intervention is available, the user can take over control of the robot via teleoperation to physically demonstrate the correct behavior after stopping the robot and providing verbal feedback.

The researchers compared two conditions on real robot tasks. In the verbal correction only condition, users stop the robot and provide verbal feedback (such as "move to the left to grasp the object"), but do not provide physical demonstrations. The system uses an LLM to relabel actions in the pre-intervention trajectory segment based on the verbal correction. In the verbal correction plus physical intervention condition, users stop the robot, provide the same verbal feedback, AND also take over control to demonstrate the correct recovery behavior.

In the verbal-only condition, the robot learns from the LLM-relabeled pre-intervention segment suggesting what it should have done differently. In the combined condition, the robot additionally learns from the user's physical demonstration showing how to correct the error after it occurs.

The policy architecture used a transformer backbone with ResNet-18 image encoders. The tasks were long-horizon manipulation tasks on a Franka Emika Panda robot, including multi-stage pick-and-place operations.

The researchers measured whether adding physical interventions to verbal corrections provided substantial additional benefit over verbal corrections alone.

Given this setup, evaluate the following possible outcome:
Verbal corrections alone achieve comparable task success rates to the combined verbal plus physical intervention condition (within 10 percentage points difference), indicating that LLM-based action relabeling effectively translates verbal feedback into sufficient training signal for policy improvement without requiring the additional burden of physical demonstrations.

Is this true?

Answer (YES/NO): NO